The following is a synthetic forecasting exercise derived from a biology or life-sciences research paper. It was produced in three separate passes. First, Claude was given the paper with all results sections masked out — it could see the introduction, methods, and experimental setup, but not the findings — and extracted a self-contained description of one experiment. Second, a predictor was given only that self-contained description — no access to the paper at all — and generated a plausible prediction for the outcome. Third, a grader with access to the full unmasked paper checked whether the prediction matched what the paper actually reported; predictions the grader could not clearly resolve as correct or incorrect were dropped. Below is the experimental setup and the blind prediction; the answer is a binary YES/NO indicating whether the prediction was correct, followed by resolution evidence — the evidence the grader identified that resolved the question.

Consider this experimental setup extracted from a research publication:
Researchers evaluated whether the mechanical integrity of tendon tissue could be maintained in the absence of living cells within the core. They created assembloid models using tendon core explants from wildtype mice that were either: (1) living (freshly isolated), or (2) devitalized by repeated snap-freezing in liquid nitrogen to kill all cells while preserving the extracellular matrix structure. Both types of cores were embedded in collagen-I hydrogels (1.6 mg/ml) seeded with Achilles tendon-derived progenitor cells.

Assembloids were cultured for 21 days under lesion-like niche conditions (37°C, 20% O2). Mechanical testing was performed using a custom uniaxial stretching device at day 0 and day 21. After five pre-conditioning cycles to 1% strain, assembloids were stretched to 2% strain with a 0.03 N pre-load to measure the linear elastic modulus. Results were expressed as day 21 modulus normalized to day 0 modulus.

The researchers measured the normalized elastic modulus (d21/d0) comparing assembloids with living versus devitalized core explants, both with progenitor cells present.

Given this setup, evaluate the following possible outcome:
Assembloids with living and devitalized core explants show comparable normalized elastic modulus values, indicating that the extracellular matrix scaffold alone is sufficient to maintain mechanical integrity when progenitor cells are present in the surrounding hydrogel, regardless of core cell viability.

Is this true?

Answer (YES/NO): YES